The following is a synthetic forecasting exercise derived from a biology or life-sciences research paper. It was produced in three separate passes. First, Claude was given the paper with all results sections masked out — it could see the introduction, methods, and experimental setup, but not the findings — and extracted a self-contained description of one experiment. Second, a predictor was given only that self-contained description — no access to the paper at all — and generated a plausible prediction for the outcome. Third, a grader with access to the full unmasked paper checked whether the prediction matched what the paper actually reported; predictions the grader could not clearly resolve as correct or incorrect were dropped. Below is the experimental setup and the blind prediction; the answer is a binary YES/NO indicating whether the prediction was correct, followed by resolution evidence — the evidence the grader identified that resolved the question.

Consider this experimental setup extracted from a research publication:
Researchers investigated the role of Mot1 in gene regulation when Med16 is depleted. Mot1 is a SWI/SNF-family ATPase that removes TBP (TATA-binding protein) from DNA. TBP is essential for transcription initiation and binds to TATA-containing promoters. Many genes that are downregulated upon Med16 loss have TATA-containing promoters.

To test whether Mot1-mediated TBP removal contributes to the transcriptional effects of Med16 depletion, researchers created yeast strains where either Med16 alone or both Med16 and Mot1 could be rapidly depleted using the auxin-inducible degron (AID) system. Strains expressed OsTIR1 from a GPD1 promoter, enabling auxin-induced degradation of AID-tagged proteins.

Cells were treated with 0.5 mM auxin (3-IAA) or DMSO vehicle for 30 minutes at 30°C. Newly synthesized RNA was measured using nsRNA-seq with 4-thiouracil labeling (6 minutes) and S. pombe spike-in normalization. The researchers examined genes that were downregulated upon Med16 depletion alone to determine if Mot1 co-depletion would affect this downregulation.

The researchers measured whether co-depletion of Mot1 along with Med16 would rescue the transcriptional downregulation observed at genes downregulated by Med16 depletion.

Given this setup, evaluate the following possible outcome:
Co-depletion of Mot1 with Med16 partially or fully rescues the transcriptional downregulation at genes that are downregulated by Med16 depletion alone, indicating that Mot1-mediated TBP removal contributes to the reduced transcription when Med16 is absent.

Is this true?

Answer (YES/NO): YES